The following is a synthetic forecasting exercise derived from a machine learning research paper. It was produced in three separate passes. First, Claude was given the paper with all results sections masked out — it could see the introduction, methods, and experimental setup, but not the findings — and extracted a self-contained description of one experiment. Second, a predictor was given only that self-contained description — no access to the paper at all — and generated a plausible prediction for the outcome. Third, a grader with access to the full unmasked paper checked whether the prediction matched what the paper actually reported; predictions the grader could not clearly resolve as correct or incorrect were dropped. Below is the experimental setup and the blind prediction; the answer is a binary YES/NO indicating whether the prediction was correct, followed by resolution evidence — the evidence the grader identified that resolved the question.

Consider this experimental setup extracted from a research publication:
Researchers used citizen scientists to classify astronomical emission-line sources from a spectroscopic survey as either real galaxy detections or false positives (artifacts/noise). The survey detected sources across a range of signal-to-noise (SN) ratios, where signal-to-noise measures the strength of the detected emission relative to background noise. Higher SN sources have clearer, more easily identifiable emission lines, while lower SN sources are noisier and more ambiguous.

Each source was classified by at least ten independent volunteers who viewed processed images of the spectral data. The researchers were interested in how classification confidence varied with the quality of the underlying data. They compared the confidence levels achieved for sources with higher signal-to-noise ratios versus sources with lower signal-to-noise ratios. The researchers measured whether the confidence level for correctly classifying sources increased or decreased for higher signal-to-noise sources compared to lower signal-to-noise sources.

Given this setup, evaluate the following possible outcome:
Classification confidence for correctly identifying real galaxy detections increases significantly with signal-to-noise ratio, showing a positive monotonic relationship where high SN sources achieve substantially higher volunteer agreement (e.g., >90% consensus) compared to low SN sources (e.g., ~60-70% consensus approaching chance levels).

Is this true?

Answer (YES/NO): NO